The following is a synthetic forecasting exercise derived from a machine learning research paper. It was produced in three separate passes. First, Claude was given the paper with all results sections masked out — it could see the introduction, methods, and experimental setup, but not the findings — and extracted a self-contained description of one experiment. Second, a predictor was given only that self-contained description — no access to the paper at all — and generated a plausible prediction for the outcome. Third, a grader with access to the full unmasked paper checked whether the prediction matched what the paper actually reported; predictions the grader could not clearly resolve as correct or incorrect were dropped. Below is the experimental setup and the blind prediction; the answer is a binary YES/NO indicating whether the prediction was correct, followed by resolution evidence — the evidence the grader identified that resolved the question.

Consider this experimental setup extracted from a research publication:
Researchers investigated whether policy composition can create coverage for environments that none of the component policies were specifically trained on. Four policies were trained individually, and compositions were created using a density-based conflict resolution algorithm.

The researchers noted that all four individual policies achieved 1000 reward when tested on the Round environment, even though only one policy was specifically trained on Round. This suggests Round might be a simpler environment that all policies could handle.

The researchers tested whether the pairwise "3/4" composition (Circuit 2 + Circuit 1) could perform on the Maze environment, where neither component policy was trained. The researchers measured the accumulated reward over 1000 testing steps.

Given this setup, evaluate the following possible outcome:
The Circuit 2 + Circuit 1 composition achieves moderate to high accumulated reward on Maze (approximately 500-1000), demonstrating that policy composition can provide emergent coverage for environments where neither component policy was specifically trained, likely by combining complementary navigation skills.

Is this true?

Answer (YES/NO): NO